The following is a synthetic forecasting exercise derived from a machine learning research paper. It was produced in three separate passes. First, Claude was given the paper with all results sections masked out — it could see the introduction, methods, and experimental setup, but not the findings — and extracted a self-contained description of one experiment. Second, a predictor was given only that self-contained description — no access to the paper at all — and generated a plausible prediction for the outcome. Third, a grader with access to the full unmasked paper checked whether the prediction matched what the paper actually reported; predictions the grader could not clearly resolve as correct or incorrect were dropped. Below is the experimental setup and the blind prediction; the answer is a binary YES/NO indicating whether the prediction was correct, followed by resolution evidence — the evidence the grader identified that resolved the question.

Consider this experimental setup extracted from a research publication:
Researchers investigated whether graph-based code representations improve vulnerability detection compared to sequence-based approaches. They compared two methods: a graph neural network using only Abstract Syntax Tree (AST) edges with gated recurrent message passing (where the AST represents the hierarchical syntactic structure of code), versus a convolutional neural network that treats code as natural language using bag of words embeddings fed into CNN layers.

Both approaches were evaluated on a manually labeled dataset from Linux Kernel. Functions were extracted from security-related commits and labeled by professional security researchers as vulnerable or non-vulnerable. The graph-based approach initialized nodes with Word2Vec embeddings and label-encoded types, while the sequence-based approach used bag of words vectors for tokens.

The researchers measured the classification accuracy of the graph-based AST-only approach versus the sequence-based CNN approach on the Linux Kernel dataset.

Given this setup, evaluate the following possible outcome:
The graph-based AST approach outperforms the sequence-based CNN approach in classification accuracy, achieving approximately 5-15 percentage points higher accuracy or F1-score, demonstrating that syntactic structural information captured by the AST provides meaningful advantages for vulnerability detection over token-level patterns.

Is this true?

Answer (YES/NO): YES